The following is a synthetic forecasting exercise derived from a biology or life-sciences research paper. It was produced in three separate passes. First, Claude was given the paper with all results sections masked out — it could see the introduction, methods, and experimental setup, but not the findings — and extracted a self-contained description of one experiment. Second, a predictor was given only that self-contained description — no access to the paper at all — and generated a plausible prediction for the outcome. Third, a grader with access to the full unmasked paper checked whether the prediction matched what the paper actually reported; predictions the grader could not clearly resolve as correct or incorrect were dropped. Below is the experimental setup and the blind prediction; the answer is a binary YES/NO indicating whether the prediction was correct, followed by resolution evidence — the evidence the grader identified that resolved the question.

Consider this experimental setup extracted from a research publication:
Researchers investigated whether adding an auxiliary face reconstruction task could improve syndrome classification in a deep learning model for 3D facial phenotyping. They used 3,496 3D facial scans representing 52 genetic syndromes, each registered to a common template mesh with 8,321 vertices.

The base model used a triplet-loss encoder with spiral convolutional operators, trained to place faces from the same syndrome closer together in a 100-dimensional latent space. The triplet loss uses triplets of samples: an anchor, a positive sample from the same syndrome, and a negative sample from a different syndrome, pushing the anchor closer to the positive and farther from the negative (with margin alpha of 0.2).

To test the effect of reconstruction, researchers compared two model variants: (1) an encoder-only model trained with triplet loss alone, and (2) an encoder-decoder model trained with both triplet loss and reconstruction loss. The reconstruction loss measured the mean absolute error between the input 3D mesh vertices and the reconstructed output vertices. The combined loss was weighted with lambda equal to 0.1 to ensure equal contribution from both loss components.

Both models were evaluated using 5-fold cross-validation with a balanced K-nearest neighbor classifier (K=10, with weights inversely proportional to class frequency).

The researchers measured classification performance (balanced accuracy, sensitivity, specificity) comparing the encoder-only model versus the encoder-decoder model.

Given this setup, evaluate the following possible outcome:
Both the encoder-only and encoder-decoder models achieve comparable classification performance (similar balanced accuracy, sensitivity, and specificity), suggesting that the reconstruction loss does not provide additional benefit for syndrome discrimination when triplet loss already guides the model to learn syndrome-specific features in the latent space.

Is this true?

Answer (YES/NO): NO